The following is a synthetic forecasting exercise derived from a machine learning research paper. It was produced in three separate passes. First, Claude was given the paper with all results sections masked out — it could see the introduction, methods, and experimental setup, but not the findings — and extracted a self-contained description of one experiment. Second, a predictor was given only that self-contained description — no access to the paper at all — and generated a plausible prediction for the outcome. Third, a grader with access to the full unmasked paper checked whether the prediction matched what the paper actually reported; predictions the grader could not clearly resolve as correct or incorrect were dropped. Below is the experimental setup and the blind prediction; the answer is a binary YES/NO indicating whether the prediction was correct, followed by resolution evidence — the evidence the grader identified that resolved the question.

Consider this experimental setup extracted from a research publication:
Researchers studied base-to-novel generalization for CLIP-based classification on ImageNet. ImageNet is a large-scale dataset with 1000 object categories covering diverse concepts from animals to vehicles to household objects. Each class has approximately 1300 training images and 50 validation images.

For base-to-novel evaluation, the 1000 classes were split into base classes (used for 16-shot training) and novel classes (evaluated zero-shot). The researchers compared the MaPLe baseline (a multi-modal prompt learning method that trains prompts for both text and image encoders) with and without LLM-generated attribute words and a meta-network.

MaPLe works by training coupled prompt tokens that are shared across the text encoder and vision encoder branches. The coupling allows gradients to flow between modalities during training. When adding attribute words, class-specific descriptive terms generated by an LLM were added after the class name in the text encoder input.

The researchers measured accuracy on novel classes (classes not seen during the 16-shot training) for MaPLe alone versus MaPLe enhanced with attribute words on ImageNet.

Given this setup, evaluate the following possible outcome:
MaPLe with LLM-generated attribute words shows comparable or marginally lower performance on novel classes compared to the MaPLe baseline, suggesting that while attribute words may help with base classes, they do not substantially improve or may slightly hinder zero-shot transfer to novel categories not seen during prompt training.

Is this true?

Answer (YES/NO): YES